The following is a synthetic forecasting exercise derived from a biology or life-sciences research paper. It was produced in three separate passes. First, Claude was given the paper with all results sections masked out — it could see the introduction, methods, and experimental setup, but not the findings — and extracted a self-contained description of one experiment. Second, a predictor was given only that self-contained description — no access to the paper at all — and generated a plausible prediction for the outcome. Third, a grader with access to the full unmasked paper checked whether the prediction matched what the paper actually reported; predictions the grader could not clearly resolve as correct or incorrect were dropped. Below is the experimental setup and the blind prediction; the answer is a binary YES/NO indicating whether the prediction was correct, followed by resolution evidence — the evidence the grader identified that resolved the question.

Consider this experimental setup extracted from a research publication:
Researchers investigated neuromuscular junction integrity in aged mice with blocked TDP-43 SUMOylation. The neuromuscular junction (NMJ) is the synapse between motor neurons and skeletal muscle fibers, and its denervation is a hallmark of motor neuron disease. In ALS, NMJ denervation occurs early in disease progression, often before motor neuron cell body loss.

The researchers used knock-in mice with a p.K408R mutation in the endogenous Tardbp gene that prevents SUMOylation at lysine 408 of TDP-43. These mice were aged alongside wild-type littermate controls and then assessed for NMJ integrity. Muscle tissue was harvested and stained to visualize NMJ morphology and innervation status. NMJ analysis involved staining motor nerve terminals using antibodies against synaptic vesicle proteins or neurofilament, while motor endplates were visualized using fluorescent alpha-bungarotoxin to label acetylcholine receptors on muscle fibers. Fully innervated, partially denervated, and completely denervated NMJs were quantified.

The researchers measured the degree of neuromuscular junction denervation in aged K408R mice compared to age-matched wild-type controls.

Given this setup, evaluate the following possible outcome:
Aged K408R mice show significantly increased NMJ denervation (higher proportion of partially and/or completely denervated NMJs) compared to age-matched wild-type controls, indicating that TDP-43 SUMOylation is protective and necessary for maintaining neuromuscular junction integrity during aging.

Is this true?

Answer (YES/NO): YES